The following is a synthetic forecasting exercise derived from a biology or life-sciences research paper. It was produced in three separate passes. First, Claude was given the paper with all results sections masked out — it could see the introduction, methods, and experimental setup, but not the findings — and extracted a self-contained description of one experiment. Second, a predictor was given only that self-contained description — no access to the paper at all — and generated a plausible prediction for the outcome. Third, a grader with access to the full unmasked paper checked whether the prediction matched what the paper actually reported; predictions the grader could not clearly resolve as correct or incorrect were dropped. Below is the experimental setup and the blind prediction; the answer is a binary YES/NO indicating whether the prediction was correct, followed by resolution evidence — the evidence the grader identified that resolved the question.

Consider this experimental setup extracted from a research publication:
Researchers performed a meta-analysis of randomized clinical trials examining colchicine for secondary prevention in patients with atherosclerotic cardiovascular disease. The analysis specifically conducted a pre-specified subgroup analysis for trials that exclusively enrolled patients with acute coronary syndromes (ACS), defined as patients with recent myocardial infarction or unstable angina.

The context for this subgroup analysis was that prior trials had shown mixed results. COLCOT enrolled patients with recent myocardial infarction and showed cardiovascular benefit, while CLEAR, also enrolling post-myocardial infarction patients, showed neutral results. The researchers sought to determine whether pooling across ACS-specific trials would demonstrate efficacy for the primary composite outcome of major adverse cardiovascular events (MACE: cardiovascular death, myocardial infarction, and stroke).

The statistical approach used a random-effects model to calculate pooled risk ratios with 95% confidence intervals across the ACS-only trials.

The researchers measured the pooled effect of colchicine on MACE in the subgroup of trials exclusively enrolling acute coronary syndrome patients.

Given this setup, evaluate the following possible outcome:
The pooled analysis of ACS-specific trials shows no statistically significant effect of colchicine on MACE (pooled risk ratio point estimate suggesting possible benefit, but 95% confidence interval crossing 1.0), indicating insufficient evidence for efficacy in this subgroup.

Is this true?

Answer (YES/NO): YES